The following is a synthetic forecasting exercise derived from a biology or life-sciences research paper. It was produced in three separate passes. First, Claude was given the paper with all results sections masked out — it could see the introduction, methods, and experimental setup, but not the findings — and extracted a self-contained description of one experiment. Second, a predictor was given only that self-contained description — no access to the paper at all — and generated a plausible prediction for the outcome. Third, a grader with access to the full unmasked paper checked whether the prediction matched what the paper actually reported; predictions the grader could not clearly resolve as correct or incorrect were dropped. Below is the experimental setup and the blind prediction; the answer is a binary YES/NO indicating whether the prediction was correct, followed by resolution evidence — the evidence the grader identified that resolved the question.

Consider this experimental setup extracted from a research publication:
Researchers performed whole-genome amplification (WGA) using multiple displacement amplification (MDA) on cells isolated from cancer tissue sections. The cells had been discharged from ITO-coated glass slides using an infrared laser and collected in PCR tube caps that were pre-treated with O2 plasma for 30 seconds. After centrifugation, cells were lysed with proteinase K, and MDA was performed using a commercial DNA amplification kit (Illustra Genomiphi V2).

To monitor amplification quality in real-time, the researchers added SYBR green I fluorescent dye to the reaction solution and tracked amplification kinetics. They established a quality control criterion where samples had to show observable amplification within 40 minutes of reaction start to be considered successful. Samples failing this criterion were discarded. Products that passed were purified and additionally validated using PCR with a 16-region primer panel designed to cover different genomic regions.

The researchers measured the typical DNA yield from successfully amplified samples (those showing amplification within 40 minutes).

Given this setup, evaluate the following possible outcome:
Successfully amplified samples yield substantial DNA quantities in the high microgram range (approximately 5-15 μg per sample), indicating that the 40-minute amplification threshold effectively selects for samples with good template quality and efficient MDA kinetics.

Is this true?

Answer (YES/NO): NO